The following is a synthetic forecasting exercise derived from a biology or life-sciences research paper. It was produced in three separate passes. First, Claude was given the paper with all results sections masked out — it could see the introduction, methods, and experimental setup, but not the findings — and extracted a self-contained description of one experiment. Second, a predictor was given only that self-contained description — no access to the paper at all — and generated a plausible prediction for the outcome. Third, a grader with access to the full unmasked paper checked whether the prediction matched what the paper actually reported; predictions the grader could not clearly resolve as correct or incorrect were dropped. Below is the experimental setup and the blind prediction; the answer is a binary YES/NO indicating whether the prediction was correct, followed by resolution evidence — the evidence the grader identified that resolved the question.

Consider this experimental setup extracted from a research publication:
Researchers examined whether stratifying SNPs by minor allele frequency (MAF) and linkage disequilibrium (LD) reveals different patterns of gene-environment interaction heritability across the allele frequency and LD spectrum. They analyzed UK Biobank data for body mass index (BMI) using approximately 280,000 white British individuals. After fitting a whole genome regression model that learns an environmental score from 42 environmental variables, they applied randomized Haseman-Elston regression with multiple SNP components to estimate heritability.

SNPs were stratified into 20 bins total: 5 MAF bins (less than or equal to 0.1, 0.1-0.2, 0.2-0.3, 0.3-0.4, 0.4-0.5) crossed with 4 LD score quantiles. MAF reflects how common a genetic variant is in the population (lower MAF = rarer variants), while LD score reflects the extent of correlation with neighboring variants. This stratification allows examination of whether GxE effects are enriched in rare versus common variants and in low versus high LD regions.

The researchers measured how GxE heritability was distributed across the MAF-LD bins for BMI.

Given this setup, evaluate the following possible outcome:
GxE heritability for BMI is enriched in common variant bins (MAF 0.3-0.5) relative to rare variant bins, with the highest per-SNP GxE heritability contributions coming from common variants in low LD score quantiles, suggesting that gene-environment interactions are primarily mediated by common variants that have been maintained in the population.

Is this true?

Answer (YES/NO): NO